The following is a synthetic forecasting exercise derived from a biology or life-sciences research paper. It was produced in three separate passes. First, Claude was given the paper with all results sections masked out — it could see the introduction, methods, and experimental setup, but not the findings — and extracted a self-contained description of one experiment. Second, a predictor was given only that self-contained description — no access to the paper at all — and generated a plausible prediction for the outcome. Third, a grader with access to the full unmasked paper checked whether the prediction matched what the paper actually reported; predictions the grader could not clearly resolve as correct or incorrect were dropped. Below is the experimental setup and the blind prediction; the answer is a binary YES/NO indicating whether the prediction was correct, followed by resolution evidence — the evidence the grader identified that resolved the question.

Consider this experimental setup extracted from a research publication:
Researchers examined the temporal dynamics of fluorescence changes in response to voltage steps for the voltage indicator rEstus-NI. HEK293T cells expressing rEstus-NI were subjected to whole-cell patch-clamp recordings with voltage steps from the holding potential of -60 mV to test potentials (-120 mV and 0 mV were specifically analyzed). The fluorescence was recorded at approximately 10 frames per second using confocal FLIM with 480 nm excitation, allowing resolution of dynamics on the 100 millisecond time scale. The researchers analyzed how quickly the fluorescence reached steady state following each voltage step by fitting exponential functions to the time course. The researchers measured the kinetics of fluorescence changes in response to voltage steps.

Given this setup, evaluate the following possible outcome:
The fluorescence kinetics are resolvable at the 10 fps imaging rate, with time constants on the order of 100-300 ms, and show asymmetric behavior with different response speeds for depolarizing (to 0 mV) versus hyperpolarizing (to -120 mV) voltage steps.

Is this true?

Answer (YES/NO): NO